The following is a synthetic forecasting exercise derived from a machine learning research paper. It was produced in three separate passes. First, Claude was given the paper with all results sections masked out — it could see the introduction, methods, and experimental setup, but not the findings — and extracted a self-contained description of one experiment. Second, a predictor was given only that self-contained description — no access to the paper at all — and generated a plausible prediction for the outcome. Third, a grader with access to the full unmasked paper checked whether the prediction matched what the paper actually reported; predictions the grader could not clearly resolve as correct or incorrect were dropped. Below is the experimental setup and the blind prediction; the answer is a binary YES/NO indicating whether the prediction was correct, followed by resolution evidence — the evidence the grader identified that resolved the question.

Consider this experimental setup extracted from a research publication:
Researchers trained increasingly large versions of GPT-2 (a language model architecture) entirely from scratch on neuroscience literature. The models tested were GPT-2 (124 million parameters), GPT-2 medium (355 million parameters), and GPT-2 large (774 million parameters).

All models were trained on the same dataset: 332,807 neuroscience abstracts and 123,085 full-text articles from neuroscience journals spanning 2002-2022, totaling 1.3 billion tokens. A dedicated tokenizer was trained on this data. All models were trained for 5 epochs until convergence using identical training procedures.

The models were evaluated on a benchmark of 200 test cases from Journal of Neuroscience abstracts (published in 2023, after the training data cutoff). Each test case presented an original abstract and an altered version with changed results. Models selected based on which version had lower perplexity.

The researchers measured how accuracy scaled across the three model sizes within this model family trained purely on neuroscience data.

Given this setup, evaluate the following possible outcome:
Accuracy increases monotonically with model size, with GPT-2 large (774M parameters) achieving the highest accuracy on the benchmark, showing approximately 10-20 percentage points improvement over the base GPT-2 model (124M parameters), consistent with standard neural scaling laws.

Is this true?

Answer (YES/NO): NO